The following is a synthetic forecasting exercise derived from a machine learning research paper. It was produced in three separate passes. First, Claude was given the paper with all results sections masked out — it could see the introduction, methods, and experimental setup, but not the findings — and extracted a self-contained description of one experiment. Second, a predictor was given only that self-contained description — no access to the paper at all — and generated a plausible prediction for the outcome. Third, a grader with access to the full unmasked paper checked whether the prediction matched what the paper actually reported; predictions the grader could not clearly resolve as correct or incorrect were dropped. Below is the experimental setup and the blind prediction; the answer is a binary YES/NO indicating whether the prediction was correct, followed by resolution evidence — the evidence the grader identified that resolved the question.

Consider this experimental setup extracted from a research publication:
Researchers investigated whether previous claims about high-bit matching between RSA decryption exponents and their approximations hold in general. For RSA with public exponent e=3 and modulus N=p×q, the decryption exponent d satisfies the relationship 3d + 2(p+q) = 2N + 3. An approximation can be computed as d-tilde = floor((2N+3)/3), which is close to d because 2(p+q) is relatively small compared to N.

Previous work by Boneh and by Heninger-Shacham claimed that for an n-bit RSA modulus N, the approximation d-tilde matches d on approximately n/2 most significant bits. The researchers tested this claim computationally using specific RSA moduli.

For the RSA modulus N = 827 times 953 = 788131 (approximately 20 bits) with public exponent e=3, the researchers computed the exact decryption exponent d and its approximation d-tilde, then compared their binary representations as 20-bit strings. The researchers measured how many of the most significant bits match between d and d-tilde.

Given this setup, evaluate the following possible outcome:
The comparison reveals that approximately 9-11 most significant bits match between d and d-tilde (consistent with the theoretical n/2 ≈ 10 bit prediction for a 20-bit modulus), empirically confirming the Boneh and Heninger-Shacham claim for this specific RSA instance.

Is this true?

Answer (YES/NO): NO